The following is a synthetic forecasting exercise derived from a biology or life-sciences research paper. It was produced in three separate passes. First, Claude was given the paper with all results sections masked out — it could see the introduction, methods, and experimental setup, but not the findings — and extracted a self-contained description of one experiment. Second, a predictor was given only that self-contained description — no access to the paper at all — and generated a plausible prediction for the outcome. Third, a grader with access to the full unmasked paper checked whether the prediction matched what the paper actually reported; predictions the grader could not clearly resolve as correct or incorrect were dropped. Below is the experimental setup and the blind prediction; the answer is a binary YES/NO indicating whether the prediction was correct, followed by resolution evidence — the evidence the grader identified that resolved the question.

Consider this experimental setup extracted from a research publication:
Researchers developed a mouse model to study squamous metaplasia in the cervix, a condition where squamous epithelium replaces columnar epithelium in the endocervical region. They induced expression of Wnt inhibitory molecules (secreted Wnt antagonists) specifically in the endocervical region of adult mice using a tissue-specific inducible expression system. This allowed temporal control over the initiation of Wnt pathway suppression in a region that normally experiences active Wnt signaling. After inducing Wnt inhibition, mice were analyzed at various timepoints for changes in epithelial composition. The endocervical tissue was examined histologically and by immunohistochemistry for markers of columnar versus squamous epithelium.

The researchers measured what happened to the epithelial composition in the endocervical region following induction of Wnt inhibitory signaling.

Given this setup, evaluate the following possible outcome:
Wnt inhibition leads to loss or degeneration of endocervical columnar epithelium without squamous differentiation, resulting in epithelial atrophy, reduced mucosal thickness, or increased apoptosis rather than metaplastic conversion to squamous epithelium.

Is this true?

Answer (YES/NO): NO